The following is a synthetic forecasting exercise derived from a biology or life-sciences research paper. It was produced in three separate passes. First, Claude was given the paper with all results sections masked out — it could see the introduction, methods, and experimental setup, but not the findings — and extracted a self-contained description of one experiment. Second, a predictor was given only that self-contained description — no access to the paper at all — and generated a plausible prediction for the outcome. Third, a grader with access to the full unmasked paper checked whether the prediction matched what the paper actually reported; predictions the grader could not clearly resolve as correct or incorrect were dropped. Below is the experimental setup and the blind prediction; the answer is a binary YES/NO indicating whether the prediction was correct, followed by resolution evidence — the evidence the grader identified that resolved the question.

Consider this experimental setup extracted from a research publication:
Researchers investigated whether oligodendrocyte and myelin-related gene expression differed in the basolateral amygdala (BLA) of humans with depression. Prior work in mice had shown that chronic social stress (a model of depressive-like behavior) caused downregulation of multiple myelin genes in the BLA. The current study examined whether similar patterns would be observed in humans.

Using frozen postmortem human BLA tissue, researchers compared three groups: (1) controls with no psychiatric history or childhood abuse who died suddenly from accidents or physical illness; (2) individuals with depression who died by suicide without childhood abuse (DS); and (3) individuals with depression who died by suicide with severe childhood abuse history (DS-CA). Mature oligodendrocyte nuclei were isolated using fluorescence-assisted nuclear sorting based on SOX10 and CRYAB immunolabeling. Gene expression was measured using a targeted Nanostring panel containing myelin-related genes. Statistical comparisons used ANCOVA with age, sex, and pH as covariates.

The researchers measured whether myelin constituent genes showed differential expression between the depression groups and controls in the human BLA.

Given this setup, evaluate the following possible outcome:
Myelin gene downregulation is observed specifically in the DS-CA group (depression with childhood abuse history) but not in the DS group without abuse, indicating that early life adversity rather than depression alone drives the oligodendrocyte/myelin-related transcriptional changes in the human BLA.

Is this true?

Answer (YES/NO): NO